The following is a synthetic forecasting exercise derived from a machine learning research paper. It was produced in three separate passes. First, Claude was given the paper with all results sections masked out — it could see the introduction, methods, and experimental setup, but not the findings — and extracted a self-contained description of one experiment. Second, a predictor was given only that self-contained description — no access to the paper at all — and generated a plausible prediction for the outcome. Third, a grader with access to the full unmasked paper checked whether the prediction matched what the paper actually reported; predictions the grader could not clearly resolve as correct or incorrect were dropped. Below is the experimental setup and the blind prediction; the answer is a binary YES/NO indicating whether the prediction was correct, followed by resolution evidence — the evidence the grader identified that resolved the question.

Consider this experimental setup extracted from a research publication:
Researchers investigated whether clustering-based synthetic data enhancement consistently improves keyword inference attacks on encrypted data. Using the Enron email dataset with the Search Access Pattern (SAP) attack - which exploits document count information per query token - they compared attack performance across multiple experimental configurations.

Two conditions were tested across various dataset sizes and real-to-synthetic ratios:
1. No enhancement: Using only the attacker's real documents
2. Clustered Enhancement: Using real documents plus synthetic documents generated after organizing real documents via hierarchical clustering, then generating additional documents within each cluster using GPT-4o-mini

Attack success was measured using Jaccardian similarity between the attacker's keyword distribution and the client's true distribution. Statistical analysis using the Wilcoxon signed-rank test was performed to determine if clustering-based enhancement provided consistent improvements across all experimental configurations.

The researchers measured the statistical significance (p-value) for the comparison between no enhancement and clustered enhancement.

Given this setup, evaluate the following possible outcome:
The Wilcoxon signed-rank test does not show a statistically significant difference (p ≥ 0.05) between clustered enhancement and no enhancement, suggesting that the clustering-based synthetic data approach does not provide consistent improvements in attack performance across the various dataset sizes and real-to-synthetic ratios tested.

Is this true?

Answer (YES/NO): NO